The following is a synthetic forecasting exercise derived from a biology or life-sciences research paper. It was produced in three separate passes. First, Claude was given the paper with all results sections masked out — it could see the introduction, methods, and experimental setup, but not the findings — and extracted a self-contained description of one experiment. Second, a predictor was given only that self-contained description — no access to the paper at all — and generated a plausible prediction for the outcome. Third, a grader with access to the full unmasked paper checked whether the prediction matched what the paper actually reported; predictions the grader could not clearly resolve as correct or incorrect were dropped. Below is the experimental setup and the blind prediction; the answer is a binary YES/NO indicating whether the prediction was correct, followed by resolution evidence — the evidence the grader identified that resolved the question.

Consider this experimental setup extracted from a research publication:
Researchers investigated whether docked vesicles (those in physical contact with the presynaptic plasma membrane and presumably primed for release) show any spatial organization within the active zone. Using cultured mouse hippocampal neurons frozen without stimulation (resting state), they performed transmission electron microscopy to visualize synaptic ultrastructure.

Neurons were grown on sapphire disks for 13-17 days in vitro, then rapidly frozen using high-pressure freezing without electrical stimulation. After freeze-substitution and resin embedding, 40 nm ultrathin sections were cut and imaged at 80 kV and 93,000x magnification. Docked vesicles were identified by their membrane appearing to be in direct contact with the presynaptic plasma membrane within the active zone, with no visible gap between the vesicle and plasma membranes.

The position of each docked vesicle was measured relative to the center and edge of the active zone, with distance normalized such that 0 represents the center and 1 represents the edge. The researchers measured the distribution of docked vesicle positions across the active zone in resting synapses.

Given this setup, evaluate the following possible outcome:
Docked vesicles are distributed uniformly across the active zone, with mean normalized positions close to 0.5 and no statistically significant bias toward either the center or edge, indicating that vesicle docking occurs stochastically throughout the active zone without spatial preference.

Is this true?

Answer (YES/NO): YES